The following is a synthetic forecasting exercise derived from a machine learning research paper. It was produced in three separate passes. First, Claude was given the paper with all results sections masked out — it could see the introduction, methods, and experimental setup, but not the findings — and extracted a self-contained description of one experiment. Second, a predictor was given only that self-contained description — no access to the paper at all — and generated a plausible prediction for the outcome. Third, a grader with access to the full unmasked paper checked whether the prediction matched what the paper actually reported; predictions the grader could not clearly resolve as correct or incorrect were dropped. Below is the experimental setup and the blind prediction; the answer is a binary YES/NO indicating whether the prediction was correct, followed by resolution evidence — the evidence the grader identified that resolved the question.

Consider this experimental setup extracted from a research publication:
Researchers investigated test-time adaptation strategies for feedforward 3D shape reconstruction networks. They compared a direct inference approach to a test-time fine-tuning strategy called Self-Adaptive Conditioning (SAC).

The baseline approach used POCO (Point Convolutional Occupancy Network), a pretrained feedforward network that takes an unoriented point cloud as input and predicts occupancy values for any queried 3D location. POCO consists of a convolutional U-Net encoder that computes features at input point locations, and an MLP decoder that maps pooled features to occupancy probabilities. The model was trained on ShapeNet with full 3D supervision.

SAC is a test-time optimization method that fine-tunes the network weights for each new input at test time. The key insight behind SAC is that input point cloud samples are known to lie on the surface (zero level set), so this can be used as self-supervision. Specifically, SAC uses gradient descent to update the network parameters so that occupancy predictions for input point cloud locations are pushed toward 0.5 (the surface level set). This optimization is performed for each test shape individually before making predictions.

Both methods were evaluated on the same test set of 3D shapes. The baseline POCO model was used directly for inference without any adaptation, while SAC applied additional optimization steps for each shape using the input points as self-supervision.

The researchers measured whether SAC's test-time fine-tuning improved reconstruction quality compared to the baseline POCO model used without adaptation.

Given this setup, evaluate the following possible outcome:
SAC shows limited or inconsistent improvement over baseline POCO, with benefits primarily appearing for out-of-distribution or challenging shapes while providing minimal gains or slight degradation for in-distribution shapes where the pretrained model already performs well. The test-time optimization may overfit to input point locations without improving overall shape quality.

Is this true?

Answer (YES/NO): YES